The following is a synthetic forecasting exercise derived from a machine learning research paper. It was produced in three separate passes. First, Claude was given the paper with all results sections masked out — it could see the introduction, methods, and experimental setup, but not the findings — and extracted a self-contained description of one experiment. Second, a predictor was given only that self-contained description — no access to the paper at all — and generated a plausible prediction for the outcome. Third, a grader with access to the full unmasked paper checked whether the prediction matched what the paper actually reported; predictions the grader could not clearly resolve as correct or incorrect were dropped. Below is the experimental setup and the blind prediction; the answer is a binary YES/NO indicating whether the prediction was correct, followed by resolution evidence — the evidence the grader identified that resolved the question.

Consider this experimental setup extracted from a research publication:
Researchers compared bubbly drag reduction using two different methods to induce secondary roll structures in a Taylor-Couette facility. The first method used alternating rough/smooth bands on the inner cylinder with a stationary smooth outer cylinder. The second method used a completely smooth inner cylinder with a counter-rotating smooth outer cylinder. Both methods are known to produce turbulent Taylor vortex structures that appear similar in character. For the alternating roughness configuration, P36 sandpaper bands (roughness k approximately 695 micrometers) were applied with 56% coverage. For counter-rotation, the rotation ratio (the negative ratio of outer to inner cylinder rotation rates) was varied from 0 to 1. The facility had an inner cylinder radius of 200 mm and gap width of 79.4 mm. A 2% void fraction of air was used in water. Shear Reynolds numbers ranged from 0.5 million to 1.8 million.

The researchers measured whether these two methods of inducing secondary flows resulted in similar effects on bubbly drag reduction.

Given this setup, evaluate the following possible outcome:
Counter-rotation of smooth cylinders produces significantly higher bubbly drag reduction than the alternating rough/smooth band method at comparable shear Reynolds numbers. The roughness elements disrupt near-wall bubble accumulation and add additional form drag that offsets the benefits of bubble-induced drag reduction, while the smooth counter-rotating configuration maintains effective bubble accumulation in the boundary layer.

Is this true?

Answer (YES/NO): NO